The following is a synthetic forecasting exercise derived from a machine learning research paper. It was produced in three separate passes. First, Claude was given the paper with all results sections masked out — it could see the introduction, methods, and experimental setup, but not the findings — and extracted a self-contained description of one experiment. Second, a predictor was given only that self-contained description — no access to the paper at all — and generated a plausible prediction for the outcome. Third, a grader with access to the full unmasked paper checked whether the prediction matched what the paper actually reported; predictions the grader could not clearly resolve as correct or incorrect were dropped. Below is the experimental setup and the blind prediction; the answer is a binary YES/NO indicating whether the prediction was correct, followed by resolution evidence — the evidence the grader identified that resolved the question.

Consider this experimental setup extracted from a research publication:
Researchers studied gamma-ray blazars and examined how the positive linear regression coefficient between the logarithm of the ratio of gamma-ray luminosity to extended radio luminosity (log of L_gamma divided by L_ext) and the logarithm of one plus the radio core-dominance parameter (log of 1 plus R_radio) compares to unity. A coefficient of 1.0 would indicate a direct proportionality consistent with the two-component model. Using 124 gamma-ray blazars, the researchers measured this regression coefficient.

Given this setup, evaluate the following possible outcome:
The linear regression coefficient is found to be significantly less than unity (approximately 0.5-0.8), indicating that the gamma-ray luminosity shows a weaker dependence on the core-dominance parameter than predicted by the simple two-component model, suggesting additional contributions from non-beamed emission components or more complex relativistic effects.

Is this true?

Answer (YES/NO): NO